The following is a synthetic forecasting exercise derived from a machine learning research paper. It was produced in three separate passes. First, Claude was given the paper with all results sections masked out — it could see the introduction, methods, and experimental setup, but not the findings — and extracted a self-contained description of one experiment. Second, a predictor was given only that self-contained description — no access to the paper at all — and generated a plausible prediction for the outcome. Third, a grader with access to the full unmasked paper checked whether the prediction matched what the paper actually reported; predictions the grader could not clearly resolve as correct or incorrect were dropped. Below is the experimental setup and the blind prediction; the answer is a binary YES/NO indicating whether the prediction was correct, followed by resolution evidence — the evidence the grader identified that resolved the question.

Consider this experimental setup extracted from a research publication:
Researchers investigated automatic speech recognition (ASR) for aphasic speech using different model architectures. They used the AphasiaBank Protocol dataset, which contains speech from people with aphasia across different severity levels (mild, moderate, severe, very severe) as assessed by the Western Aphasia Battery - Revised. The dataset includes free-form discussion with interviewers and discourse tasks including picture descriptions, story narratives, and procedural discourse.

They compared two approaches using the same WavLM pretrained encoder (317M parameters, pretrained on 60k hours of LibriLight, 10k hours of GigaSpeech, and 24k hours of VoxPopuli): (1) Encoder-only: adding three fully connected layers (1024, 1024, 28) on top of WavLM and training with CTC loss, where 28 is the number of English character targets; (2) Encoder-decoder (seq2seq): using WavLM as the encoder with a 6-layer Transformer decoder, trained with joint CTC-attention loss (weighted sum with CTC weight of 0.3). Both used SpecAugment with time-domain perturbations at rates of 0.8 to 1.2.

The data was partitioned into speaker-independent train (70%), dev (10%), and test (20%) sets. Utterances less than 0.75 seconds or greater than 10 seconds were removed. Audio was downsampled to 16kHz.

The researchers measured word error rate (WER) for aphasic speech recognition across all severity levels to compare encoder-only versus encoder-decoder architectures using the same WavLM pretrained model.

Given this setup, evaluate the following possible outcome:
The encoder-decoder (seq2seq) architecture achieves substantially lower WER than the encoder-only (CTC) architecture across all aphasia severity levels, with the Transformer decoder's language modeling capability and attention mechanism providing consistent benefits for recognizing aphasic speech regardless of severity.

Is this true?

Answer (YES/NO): NO